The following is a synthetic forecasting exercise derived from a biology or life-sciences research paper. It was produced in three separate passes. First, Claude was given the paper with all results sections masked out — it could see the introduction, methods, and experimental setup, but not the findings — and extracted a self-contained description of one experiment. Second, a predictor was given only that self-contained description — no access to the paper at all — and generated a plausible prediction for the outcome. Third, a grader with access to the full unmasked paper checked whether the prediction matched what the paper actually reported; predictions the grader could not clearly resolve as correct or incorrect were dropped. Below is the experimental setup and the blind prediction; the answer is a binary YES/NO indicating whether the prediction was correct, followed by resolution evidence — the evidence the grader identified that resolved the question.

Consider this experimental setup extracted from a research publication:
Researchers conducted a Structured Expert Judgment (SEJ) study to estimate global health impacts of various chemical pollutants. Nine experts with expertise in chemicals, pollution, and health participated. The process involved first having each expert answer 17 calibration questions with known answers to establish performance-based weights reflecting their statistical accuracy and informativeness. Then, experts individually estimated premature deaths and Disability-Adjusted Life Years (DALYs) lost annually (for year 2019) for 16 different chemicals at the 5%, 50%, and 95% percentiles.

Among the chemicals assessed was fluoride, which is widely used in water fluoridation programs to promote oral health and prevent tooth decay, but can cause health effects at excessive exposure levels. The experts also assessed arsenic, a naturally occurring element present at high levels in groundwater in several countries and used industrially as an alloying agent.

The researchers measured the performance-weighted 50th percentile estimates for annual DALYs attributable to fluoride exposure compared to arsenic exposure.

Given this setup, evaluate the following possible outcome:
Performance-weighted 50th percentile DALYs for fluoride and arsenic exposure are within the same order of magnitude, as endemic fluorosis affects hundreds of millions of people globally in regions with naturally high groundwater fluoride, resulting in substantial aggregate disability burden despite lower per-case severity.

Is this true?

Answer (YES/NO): YES